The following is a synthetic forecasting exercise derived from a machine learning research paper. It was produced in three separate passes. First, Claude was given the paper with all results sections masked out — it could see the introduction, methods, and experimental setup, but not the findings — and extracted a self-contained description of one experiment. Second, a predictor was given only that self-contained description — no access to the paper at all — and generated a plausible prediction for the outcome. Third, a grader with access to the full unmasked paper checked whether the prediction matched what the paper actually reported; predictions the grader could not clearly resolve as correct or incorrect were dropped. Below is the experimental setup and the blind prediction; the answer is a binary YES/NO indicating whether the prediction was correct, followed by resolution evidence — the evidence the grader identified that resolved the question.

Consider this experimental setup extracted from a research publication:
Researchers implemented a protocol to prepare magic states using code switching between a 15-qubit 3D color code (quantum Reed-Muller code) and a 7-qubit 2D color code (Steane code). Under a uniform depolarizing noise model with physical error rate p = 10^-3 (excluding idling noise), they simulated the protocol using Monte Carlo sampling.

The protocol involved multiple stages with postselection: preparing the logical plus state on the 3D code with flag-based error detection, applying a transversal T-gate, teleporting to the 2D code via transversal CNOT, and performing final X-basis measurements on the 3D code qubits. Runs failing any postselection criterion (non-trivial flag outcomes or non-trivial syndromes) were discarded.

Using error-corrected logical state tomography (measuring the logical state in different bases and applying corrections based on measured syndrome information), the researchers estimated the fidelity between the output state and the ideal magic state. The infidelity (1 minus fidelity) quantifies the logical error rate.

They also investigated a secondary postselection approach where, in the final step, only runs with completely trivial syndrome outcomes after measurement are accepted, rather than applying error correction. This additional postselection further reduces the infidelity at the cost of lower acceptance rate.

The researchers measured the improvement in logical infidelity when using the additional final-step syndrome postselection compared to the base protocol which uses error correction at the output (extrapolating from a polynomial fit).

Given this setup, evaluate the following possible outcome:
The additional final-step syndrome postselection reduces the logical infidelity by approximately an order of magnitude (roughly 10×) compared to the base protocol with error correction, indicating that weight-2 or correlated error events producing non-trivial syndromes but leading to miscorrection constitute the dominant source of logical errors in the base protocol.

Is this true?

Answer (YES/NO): NO